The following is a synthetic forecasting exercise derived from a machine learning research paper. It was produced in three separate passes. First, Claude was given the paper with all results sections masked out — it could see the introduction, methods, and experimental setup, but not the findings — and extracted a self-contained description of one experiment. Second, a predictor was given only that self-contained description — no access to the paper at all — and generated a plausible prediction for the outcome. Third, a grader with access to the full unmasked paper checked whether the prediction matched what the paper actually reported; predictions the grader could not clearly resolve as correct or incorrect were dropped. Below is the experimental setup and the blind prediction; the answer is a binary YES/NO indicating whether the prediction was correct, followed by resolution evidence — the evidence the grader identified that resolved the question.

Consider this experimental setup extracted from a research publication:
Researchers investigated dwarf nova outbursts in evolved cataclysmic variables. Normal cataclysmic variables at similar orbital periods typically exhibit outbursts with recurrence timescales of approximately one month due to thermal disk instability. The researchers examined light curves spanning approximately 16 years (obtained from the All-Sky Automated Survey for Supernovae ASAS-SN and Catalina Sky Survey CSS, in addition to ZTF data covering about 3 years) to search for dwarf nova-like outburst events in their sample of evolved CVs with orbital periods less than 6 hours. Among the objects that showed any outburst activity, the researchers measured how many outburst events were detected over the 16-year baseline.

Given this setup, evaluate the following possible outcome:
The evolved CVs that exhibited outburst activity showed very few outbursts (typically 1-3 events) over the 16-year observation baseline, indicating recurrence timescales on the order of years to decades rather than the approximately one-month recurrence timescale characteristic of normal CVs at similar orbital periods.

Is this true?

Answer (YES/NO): YES